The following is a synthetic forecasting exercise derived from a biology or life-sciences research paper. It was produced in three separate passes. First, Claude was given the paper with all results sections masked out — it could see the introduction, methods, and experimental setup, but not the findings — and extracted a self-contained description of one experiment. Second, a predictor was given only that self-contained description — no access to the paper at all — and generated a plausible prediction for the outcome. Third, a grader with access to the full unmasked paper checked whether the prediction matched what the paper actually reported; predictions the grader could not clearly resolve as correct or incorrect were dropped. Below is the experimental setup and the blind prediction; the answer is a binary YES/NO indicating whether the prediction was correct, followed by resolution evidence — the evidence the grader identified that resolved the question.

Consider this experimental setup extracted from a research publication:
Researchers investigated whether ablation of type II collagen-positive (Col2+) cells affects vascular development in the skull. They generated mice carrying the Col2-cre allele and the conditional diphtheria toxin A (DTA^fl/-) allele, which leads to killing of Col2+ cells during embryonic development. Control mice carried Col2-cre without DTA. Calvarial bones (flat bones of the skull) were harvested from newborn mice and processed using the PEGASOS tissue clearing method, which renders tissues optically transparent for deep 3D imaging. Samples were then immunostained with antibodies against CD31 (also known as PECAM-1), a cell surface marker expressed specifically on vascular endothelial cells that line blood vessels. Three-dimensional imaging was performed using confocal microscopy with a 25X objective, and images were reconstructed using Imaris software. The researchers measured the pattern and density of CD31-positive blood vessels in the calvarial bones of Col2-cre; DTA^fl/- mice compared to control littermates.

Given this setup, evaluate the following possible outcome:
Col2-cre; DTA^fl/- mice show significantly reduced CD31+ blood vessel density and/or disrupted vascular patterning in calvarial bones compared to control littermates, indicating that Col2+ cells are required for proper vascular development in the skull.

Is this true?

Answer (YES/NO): YES